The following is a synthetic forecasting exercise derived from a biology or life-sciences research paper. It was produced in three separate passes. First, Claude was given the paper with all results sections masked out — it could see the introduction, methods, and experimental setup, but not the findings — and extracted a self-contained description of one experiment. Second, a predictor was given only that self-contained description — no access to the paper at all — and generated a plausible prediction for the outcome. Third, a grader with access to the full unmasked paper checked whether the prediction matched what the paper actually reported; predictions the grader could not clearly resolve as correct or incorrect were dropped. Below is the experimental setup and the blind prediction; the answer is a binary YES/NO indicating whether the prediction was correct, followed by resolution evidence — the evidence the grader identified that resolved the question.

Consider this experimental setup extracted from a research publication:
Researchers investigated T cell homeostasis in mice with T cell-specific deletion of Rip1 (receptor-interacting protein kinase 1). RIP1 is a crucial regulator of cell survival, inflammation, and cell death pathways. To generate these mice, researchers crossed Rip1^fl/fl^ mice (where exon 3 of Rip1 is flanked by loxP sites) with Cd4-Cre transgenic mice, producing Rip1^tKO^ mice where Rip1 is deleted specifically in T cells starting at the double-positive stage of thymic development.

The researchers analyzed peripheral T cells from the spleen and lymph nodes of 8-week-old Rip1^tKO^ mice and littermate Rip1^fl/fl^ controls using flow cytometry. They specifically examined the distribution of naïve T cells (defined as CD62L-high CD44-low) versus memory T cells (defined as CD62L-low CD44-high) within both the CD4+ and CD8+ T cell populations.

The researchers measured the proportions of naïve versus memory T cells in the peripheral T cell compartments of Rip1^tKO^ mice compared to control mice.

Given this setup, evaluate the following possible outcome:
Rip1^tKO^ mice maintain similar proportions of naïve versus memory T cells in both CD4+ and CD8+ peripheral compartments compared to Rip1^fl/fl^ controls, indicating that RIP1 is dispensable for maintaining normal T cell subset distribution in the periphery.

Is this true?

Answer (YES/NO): NO